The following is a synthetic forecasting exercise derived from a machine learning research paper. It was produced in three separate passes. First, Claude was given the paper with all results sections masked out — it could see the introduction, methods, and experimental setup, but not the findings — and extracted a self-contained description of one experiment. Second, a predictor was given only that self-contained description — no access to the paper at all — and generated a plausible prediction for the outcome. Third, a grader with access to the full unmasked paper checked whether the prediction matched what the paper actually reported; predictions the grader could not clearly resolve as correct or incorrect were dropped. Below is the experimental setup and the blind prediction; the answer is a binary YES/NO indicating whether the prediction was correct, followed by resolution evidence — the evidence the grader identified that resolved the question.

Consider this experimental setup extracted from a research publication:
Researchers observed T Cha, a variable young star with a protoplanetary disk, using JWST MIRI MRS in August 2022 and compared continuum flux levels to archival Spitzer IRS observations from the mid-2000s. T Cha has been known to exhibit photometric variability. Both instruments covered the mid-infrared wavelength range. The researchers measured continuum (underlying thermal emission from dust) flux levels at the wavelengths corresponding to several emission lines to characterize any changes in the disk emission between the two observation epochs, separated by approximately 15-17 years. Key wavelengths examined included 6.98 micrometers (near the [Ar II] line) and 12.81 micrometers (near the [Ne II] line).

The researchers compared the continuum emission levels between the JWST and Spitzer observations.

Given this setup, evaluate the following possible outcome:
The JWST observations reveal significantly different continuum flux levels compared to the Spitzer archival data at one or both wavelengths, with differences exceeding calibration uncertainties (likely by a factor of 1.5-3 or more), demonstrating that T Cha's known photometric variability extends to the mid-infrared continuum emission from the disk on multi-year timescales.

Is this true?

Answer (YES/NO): YES